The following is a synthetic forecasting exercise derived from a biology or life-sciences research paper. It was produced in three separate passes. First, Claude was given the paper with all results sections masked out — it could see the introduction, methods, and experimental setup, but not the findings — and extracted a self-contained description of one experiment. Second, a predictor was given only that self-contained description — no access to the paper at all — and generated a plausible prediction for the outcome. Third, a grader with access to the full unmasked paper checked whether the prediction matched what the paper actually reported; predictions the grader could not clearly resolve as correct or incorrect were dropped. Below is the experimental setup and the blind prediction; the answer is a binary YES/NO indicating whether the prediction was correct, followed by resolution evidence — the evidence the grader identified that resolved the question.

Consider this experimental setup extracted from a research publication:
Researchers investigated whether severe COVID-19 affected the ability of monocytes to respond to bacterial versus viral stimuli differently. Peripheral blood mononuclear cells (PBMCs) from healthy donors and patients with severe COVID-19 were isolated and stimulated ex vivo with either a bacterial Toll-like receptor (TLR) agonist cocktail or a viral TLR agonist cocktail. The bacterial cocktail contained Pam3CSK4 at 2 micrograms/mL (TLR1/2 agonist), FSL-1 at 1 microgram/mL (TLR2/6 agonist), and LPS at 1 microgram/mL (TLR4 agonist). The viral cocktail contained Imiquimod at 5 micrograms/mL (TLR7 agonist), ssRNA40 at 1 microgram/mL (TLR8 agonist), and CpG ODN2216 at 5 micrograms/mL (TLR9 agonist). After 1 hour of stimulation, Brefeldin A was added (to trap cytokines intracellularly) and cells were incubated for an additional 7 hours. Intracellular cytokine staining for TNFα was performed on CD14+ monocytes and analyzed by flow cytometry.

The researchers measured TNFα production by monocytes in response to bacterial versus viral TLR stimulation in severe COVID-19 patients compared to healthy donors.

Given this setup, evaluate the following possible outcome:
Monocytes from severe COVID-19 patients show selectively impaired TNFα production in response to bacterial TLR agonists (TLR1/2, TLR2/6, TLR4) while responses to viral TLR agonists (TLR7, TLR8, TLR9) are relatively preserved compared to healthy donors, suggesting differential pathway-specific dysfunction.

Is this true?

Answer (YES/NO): NO